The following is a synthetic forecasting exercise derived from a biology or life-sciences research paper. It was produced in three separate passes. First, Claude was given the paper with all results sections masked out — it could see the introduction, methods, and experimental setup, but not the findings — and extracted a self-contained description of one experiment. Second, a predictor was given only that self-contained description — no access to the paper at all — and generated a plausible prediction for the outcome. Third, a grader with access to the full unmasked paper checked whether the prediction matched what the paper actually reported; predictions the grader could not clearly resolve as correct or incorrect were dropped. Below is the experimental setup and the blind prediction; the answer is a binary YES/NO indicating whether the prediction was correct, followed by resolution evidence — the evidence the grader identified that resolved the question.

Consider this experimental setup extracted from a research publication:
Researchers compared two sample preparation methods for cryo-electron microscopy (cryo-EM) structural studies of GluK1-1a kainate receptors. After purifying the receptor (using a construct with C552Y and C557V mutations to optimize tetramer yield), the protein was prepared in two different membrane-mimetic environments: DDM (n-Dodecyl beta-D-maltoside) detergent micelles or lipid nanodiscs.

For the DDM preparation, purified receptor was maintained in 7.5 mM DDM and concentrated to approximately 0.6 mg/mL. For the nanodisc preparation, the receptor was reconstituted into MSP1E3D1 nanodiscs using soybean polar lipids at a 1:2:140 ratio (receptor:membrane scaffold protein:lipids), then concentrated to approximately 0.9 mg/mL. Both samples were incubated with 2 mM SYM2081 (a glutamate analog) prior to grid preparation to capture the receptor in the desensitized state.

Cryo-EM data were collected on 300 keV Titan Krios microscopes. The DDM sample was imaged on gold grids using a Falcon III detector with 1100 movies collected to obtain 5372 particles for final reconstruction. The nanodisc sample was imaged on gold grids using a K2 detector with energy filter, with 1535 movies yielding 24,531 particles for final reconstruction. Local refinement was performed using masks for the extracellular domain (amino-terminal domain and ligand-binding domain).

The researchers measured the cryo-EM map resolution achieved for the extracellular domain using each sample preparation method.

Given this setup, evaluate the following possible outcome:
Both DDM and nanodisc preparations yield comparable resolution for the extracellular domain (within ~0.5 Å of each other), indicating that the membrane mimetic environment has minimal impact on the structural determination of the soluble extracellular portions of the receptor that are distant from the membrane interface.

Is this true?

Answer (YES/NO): NO